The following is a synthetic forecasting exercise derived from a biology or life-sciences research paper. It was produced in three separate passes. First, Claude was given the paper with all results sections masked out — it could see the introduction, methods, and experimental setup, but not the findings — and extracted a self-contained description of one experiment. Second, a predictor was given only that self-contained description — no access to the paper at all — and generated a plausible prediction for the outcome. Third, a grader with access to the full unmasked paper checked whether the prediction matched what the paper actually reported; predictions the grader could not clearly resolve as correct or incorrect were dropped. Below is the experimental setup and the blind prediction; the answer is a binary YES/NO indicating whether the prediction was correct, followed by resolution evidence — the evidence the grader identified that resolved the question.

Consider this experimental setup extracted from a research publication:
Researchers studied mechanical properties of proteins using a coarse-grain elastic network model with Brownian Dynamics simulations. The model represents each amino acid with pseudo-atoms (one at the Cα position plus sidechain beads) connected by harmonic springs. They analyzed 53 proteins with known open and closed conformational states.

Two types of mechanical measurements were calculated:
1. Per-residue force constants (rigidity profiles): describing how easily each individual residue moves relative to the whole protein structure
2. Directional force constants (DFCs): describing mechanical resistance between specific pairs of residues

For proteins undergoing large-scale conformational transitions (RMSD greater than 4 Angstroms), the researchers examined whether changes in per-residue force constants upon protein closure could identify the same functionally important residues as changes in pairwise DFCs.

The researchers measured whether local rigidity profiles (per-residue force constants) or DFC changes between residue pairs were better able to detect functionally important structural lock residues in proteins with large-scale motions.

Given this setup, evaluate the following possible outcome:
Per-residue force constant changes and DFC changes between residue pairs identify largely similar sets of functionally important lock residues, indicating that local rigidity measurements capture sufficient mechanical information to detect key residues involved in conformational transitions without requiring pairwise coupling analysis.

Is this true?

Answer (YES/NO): NO